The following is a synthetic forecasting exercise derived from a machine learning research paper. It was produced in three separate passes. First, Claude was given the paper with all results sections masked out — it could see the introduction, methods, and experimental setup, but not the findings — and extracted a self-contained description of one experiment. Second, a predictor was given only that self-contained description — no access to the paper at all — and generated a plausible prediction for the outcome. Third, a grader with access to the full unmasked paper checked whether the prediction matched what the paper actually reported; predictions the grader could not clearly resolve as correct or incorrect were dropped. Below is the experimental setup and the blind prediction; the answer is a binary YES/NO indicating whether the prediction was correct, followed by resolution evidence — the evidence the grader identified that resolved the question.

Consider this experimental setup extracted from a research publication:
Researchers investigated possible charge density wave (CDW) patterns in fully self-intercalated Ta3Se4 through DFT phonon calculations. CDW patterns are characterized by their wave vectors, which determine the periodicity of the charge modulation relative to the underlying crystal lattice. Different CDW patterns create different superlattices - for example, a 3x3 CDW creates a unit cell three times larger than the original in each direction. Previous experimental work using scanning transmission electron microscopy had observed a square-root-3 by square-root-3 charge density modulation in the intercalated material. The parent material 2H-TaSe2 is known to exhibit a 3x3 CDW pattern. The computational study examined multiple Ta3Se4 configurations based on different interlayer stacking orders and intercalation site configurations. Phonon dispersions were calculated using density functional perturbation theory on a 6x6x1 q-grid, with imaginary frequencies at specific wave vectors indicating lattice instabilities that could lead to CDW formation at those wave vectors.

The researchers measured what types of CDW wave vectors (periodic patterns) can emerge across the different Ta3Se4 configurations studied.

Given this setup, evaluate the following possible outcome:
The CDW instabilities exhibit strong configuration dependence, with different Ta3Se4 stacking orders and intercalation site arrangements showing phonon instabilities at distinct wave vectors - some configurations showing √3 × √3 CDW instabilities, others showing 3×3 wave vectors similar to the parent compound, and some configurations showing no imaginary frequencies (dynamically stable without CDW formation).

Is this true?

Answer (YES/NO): NO